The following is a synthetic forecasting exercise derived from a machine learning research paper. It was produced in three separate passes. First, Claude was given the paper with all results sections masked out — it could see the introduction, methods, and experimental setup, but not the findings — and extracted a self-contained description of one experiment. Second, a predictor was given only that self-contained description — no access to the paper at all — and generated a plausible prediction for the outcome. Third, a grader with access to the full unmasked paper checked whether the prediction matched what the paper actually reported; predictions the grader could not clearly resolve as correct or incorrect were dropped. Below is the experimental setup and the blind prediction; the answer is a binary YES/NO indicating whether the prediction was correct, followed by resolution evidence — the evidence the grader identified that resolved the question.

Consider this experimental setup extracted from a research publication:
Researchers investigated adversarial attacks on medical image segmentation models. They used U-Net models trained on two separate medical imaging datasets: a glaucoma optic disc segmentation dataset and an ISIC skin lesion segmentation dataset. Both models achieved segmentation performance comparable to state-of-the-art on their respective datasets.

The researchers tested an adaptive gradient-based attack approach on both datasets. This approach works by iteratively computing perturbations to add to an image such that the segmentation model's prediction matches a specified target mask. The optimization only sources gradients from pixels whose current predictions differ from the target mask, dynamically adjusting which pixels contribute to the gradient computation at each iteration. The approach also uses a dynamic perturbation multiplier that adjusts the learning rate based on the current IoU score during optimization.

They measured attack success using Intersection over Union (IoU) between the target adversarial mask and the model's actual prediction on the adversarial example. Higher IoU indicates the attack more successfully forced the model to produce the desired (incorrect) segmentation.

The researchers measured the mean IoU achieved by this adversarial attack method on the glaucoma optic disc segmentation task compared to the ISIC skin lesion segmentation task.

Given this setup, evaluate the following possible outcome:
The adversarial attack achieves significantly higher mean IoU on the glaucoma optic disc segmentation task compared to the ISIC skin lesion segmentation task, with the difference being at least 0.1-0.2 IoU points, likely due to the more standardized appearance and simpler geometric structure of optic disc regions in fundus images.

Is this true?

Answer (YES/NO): NO